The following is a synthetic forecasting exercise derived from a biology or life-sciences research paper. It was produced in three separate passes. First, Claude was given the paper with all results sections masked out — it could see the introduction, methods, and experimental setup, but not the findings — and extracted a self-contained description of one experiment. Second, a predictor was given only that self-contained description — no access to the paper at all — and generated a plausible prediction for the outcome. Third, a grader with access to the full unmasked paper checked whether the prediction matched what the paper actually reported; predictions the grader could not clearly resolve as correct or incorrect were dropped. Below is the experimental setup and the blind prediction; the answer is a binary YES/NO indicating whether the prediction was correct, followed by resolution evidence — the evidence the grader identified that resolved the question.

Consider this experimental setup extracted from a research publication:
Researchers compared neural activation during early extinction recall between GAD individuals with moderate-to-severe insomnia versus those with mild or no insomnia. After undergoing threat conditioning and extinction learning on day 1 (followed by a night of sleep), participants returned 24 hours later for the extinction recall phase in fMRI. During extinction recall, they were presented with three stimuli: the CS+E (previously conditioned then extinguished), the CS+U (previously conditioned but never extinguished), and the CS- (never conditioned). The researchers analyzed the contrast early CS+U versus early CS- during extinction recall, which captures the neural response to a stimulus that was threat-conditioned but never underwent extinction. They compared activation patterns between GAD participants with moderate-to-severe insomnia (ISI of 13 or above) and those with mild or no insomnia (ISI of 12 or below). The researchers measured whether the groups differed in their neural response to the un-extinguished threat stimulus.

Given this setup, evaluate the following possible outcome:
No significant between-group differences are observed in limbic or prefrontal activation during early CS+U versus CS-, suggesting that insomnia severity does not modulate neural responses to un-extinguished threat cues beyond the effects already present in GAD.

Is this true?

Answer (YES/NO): NO